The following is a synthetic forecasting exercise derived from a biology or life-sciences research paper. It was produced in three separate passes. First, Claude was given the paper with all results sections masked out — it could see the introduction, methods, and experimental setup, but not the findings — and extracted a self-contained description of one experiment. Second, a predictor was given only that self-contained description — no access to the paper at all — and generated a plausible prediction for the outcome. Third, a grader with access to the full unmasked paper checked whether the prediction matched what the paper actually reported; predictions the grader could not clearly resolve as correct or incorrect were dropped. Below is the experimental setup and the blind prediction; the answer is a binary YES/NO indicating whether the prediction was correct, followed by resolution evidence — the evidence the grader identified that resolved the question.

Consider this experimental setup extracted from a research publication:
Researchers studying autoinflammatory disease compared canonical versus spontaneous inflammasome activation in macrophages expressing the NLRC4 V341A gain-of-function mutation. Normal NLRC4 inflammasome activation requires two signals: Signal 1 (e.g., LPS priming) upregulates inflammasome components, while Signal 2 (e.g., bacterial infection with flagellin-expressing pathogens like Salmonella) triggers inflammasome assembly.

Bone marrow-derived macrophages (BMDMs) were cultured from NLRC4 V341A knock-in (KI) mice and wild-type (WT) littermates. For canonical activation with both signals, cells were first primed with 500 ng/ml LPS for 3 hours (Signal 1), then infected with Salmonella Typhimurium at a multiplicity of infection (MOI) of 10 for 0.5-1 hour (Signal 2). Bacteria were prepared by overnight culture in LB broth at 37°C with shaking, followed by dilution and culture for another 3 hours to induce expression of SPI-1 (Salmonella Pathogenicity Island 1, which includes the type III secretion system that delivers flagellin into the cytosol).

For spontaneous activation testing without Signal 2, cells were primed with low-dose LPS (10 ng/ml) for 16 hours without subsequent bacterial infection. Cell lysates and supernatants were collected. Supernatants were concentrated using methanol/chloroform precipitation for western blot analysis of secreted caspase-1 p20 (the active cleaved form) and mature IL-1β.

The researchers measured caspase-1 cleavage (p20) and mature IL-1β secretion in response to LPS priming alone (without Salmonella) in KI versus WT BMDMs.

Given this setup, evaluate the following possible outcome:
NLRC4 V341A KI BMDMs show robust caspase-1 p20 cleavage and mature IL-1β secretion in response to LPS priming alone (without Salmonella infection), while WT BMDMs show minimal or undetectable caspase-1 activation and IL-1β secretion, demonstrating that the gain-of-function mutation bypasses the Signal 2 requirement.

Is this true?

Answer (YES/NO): YES